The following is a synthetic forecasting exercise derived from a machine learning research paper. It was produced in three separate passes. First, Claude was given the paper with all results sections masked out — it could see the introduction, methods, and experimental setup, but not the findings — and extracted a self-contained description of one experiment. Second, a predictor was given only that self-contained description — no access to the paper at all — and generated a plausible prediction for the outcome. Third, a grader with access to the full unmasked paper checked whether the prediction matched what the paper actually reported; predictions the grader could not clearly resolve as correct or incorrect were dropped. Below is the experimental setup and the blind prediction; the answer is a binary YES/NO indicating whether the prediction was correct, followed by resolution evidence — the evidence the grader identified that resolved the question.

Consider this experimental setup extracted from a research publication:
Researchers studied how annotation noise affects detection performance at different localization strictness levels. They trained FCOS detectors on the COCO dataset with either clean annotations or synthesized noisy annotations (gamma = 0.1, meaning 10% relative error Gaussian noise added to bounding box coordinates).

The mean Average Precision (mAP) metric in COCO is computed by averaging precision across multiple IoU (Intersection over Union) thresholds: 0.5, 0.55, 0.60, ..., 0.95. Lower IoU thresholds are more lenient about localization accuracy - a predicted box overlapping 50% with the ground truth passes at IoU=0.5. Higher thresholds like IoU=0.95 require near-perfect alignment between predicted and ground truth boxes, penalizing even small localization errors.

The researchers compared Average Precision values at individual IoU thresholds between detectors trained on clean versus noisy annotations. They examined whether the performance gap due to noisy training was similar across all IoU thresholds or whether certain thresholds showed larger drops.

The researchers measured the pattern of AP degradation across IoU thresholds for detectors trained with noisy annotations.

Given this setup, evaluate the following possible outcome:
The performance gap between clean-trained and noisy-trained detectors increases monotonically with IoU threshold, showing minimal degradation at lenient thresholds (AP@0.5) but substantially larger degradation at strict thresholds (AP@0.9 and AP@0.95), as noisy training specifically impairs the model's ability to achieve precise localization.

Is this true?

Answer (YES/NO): YES